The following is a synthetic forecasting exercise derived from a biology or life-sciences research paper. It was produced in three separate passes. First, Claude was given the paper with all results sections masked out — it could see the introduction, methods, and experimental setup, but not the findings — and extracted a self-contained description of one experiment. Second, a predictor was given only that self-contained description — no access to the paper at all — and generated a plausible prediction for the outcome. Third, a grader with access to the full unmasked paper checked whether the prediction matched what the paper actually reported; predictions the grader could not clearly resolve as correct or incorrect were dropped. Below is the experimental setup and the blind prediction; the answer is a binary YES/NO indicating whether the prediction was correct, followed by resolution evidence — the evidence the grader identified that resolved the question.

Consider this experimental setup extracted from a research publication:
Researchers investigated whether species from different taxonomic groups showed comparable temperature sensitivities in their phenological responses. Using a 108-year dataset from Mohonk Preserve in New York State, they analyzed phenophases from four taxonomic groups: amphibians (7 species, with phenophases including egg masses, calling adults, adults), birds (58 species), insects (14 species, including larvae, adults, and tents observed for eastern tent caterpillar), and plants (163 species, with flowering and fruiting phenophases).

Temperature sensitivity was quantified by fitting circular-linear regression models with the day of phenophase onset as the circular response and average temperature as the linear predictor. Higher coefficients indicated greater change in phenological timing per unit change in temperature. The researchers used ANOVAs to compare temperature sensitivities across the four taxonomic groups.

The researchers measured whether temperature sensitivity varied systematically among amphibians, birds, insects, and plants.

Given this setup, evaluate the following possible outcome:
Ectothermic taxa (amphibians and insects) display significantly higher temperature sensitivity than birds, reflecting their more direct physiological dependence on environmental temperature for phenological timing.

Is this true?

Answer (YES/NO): NO